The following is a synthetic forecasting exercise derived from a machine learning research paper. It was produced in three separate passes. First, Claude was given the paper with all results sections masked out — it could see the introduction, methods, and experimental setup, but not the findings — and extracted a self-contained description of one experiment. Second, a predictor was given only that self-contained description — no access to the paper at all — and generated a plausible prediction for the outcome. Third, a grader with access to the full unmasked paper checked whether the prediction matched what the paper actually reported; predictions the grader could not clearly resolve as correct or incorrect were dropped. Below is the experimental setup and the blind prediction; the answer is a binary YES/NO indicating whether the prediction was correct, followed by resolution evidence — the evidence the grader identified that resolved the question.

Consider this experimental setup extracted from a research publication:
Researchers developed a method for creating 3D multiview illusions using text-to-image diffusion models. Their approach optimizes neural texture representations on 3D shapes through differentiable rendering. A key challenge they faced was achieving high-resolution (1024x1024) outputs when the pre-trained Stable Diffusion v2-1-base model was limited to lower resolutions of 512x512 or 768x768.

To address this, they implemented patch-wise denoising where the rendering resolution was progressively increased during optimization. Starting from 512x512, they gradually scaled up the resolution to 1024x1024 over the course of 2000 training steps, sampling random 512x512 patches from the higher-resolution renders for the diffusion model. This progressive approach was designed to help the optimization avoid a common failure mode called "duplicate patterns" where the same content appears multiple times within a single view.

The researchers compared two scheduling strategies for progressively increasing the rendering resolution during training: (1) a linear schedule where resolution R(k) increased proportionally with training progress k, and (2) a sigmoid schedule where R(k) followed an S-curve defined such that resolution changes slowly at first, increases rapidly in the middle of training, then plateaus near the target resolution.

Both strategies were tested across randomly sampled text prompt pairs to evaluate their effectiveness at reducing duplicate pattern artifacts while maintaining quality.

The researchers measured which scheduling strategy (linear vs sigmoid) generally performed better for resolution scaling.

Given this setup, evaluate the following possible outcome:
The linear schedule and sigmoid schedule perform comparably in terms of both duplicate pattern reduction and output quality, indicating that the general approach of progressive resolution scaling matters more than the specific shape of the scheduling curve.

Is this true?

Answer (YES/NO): NO